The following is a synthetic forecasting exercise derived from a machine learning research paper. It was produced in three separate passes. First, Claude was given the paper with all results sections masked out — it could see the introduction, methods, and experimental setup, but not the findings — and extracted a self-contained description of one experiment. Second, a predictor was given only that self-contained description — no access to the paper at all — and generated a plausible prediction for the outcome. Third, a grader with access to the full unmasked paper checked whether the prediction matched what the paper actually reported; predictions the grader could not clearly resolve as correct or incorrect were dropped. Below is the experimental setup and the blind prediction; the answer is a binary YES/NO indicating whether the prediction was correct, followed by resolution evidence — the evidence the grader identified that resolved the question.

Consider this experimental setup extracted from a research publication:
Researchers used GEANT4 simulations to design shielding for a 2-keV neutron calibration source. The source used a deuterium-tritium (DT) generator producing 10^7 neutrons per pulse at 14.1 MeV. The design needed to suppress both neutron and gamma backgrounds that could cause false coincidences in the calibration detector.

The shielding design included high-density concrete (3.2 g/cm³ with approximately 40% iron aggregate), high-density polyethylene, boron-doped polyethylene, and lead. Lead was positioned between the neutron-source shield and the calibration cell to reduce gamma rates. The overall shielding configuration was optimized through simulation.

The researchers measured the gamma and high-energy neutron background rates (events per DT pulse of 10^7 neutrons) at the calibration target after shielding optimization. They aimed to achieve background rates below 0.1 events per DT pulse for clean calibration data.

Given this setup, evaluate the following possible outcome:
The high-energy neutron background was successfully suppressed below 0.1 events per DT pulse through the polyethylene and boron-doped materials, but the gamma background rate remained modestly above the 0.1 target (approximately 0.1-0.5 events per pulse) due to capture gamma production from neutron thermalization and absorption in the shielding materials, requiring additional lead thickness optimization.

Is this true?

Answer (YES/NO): NO